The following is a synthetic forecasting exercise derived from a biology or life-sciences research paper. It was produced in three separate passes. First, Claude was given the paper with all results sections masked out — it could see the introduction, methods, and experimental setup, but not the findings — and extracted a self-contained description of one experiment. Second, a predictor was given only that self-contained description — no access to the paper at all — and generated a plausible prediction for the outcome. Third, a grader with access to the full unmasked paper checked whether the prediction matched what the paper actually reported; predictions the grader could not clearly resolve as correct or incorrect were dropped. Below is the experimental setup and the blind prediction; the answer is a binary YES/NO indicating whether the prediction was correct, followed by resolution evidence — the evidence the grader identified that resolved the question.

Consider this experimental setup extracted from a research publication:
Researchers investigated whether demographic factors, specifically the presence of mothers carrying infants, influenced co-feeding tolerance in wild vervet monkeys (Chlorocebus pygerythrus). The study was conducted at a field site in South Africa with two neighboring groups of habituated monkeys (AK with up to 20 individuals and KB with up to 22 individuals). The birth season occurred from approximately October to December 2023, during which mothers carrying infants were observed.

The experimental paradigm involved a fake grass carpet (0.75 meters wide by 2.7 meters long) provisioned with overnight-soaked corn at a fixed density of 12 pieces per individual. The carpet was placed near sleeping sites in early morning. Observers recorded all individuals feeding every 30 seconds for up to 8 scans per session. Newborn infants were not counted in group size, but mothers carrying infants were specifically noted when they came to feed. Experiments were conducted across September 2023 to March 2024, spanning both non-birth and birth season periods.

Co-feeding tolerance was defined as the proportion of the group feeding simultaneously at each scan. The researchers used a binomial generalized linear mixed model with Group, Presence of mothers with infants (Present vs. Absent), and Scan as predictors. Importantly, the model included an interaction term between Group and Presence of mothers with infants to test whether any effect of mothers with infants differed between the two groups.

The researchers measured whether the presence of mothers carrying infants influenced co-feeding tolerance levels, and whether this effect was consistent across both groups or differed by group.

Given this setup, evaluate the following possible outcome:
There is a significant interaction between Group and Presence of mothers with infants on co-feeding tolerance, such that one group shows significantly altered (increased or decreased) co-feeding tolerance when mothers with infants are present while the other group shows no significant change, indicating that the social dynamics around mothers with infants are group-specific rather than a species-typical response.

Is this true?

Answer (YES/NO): YES